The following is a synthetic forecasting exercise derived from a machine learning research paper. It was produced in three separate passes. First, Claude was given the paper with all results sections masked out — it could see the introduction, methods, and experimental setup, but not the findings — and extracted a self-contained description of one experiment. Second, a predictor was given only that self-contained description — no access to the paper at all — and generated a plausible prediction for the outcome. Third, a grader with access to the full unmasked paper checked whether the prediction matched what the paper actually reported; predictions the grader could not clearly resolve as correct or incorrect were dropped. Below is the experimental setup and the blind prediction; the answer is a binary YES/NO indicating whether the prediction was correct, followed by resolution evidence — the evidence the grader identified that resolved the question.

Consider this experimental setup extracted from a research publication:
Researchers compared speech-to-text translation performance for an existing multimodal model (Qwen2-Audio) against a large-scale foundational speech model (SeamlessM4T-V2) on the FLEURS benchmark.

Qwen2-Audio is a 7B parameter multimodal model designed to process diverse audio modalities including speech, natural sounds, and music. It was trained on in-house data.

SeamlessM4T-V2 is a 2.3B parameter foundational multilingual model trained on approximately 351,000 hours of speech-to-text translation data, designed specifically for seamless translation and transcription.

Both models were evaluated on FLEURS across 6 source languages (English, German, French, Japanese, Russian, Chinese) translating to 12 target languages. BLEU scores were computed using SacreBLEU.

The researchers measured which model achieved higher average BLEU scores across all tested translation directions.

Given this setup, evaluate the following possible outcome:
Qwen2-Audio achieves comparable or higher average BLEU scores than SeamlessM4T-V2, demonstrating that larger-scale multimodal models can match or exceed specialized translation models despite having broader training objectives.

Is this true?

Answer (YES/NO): NO